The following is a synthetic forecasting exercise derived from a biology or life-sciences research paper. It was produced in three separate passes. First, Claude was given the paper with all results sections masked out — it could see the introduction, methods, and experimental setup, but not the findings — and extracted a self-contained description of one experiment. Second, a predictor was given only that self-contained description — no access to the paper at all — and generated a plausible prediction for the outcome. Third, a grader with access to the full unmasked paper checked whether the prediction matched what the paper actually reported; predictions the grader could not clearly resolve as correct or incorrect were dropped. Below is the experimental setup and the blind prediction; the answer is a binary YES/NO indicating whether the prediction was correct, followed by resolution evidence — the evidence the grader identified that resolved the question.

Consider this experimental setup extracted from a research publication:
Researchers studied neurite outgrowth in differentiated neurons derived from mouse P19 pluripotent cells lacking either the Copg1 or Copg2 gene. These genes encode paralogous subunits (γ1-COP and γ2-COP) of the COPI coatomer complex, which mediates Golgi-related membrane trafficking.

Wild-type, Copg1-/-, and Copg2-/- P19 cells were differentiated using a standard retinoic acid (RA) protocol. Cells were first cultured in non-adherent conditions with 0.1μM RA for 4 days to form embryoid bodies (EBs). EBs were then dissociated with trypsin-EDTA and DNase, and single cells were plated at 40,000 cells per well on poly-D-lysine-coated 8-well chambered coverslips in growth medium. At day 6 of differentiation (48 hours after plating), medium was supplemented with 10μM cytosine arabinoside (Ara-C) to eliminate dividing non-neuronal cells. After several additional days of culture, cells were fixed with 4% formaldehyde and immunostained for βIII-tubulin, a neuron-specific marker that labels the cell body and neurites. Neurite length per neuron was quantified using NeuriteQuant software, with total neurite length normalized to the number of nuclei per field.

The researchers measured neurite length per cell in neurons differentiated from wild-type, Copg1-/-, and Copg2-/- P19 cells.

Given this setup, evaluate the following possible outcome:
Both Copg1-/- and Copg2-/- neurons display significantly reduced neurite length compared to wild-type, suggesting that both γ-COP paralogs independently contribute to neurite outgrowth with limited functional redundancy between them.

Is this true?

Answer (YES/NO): NO